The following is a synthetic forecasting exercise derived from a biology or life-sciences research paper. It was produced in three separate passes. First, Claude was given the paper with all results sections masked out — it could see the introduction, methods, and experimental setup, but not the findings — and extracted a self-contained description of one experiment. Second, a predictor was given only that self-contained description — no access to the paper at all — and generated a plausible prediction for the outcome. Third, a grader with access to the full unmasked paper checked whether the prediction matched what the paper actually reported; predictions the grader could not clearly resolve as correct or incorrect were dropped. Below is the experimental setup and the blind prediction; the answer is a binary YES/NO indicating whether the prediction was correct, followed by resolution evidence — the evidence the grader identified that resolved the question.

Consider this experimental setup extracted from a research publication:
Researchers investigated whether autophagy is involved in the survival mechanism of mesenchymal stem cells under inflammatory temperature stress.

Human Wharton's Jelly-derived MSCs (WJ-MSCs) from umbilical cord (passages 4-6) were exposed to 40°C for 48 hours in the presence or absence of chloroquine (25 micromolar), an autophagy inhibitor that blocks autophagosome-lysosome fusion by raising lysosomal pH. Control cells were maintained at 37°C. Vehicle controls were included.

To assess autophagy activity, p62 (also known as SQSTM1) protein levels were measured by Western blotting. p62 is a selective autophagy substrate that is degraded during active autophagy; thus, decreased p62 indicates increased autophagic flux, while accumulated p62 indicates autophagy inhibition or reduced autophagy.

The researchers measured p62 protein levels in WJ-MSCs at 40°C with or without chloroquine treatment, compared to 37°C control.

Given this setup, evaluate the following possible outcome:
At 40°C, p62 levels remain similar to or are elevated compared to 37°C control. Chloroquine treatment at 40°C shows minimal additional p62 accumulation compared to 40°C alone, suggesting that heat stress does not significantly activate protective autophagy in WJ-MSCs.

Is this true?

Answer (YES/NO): NO